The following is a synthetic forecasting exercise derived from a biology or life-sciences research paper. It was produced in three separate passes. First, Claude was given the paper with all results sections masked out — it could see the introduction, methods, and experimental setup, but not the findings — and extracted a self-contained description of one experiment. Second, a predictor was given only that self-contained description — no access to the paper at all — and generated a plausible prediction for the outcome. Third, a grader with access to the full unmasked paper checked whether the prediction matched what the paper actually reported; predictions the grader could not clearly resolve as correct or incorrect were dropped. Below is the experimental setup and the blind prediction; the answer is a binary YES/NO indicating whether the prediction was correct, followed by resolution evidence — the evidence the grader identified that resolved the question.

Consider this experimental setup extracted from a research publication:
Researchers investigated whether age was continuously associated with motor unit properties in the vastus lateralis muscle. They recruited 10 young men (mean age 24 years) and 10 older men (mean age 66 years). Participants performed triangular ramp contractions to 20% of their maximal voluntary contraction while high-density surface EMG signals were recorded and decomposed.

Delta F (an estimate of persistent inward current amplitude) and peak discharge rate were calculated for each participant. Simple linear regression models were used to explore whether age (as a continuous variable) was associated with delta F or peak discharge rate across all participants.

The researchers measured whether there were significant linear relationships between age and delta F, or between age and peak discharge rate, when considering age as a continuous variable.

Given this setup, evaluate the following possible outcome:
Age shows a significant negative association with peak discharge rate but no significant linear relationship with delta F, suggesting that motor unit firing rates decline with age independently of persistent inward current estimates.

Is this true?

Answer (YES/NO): NO